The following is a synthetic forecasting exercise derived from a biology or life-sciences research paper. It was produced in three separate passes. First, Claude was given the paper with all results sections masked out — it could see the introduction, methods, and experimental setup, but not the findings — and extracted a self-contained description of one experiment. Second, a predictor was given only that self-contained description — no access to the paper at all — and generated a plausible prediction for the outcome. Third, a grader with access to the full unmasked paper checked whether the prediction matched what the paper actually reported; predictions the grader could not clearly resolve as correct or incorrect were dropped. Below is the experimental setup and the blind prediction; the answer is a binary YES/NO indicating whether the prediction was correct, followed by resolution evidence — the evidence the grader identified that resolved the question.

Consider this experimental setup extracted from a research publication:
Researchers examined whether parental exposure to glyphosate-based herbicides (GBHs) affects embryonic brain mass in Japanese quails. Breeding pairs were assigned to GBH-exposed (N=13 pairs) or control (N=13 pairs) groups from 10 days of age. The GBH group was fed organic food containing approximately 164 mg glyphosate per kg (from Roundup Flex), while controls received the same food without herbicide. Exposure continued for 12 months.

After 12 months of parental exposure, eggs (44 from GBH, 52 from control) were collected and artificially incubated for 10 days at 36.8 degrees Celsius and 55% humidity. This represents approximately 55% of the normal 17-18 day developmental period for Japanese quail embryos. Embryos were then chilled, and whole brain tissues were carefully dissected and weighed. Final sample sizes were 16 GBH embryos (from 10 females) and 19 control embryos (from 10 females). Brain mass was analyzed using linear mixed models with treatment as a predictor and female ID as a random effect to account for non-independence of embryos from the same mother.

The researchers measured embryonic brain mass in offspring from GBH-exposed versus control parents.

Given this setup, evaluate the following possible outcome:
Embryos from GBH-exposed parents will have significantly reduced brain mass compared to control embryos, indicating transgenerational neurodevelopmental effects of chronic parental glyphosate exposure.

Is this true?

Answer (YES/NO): NO